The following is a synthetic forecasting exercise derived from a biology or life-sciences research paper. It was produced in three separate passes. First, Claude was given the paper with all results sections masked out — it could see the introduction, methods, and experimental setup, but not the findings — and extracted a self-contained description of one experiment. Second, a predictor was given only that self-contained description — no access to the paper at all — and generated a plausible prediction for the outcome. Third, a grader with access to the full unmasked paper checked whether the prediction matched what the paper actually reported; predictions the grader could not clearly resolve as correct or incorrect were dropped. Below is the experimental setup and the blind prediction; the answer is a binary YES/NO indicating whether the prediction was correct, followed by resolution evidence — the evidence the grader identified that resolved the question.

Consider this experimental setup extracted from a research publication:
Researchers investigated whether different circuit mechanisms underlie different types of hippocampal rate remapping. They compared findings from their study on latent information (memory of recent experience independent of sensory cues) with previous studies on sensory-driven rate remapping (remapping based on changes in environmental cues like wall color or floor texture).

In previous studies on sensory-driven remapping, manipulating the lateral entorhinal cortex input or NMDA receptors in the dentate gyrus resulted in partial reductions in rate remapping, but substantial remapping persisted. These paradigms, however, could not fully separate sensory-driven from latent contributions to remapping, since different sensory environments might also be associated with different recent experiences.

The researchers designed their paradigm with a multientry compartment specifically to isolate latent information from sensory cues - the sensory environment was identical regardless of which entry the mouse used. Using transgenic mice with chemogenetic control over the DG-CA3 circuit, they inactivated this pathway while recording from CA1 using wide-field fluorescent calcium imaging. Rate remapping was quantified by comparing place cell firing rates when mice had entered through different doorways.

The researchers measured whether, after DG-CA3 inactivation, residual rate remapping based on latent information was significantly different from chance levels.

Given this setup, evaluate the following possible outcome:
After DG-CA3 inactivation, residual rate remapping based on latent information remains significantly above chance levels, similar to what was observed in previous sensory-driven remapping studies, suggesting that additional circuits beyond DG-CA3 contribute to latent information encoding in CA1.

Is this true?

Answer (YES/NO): NO